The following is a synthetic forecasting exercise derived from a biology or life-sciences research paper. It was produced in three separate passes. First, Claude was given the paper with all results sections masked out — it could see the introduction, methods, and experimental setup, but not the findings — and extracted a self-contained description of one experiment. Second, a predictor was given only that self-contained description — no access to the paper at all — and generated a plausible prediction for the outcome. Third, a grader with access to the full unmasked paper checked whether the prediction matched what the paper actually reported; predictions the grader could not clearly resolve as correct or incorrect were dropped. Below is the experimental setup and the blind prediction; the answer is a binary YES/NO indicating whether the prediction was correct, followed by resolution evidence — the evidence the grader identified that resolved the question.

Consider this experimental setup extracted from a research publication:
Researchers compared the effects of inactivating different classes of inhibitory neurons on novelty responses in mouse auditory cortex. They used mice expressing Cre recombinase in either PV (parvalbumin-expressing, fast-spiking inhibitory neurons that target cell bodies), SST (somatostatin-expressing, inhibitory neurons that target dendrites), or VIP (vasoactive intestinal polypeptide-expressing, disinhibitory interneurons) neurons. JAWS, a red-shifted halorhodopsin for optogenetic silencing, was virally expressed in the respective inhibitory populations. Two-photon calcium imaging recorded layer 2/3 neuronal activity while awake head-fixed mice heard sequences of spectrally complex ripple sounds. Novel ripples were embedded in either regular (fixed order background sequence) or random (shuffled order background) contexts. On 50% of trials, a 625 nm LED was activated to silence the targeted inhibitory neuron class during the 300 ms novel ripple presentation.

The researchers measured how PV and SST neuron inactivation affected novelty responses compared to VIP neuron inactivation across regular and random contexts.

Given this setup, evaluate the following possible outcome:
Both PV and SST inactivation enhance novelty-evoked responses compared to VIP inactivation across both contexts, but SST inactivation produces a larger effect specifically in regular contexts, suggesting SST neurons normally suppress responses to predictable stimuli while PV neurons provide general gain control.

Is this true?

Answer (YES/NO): NO